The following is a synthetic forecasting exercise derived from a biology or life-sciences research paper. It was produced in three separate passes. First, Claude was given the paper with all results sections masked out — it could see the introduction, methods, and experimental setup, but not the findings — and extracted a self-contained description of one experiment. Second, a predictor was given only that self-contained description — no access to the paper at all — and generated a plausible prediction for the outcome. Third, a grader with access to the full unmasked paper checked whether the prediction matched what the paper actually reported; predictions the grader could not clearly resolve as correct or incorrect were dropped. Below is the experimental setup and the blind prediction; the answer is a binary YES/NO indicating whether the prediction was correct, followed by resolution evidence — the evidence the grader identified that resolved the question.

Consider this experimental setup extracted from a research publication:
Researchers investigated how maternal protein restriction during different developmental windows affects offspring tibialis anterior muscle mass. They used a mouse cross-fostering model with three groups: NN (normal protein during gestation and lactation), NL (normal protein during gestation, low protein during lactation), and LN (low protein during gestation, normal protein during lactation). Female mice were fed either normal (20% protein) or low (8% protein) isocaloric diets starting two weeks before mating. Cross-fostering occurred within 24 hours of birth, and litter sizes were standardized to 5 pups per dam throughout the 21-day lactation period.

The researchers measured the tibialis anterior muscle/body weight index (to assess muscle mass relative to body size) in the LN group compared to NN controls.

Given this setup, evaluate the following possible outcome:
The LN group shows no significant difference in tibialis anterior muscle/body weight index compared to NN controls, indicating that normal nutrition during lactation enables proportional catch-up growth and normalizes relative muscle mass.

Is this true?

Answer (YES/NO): YES